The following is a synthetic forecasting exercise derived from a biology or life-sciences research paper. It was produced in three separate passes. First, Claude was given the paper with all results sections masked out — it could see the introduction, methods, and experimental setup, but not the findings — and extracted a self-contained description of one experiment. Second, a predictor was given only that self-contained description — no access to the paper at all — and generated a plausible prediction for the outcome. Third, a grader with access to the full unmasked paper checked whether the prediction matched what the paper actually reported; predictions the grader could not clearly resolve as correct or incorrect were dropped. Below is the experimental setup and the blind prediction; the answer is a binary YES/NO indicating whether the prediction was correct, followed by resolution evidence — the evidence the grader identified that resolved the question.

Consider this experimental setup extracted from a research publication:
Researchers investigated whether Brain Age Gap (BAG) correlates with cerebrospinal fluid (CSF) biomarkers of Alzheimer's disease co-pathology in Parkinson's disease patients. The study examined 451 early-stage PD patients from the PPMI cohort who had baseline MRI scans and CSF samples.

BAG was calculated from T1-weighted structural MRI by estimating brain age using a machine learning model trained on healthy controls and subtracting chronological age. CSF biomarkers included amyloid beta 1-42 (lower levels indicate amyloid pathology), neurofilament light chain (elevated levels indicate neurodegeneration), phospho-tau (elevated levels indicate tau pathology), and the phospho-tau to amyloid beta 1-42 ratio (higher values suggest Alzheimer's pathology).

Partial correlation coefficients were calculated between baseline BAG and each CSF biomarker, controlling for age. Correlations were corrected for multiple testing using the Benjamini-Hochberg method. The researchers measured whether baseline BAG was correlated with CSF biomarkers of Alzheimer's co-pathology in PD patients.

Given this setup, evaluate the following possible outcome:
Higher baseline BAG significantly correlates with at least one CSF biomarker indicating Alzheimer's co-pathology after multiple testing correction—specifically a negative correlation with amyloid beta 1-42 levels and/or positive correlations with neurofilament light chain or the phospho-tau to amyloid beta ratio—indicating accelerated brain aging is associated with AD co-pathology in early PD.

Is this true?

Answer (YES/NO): NO